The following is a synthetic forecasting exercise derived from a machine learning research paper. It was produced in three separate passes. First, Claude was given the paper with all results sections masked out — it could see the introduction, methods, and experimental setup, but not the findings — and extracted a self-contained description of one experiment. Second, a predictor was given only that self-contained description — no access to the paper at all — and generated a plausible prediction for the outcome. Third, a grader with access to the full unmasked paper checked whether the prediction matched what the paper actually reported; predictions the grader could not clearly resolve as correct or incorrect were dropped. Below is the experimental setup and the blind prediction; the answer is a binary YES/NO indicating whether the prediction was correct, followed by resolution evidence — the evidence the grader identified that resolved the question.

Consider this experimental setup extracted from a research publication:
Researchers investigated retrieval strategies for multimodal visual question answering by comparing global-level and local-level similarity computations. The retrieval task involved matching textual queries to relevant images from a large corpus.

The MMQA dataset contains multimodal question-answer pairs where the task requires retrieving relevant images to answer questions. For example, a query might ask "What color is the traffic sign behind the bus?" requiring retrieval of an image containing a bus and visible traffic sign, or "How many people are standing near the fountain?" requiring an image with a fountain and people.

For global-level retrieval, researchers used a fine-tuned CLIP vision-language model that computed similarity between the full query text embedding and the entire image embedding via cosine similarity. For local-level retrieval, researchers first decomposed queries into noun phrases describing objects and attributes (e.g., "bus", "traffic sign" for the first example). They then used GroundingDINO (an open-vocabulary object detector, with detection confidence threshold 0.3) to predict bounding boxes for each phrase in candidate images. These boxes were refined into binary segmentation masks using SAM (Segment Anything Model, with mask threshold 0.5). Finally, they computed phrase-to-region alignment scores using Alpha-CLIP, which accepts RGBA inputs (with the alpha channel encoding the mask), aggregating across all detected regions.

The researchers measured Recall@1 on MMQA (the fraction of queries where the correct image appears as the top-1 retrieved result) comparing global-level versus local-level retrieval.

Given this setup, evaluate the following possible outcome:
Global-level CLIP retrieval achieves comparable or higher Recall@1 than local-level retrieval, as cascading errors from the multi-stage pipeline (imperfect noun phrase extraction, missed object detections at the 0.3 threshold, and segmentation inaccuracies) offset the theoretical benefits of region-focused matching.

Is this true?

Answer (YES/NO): NO